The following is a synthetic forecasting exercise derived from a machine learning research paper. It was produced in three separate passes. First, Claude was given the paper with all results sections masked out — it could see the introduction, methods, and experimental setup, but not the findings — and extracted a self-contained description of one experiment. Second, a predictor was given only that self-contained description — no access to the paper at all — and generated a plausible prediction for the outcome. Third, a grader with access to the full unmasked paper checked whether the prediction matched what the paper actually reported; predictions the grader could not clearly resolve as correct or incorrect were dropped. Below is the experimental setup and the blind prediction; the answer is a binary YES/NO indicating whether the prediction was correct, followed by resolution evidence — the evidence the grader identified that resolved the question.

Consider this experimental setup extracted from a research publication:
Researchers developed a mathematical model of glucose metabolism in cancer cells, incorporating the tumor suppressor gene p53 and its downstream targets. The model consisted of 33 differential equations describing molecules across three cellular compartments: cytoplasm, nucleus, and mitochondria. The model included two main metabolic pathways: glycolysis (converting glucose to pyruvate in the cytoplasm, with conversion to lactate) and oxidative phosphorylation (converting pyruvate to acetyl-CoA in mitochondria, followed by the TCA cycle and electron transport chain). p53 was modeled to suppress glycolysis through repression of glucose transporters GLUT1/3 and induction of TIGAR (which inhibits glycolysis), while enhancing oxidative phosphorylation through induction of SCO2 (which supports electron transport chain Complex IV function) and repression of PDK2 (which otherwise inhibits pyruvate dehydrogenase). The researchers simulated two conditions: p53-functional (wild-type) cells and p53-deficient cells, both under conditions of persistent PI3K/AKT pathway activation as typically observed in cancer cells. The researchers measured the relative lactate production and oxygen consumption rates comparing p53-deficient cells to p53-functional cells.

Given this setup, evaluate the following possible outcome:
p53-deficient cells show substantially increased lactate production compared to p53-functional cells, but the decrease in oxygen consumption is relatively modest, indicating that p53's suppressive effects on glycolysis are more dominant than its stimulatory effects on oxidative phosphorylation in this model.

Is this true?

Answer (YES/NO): NO